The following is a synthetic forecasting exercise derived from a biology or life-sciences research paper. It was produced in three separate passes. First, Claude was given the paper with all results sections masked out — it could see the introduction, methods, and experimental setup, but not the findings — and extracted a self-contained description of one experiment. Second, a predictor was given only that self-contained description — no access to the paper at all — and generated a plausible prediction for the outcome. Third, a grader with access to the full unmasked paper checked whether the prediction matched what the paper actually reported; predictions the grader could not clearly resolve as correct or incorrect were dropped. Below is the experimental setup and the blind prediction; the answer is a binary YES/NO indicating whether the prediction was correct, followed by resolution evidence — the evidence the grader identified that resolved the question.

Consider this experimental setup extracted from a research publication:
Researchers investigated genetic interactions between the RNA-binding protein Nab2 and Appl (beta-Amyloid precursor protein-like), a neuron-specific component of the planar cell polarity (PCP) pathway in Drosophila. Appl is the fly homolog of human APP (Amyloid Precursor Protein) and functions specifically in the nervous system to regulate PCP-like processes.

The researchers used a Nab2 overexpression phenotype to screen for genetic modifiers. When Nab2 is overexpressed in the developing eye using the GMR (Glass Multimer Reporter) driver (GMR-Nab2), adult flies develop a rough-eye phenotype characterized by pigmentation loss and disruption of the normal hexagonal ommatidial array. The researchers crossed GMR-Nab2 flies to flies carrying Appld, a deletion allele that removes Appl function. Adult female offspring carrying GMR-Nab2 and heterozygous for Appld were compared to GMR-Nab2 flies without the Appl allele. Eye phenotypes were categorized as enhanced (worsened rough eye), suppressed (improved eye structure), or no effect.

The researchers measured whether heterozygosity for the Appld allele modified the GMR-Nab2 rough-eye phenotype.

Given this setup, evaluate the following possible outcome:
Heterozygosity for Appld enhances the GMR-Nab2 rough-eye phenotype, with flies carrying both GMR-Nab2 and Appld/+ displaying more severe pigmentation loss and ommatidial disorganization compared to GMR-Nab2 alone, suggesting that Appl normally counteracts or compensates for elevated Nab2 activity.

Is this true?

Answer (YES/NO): NO